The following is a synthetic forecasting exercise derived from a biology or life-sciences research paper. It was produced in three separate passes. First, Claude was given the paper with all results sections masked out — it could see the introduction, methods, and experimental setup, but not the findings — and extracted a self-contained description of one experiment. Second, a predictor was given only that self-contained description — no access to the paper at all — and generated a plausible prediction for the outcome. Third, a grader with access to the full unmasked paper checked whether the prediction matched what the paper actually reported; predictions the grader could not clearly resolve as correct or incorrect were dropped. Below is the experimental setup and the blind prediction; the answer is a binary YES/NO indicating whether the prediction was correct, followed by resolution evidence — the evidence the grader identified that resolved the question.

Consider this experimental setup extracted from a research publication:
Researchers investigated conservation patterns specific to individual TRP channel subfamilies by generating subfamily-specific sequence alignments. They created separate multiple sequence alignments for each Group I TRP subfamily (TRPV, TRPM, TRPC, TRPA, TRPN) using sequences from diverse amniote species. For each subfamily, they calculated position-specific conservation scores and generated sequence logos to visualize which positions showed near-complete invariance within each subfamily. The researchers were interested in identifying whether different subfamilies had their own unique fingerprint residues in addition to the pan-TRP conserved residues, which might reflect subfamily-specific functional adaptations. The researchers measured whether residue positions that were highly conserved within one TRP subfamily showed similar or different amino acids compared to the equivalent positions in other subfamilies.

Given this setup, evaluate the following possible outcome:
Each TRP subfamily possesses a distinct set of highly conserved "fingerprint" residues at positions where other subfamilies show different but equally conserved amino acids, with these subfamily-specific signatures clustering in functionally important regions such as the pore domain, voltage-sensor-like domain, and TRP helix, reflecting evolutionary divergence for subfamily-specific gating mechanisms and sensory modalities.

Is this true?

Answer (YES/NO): NO